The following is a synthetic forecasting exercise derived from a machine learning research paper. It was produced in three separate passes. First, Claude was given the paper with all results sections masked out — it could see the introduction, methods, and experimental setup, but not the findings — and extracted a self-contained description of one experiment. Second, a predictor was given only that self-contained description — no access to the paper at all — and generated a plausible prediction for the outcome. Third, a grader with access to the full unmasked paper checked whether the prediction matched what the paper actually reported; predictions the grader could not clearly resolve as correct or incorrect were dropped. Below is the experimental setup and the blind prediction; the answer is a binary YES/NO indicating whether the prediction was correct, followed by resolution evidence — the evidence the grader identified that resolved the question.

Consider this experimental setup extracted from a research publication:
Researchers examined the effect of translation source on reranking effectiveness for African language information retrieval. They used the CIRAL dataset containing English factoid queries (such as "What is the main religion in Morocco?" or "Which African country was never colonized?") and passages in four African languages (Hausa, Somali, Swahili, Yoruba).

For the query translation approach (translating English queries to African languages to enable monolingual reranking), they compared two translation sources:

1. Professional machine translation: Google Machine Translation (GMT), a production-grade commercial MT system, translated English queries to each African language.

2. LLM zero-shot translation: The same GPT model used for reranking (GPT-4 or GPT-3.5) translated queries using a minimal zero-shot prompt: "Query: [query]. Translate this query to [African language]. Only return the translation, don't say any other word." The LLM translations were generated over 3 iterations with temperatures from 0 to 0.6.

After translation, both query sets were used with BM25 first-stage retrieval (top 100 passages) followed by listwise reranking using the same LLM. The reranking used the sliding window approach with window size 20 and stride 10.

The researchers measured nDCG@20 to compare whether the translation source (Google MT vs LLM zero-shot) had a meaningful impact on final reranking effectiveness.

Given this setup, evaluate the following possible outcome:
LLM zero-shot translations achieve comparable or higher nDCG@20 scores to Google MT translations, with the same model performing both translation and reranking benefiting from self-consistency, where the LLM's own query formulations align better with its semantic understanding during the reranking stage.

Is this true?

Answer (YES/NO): NO